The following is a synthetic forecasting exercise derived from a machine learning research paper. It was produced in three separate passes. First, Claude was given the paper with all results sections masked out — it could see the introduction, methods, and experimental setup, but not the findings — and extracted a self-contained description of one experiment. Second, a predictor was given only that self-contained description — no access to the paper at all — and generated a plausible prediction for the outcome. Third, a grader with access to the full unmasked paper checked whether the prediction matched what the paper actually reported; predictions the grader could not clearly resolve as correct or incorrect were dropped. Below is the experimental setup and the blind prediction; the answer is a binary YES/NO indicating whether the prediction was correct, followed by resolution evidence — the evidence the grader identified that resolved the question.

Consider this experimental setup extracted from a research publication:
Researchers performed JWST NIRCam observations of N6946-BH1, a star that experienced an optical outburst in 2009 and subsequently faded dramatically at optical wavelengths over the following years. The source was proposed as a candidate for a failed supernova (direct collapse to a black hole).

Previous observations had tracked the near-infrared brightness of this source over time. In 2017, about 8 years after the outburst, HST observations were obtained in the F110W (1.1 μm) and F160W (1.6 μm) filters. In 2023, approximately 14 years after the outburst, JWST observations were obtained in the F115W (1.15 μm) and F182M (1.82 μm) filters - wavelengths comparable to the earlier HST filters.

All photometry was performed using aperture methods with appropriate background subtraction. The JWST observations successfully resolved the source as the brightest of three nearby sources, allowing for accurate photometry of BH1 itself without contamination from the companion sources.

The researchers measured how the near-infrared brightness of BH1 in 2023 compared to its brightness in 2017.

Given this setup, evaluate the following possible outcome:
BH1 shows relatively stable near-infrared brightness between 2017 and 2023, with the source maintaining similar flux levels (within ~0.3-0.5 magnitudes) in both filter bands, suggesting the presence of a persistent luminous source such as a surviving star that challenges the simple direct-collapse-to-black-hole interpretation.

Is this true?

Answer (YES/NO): YES